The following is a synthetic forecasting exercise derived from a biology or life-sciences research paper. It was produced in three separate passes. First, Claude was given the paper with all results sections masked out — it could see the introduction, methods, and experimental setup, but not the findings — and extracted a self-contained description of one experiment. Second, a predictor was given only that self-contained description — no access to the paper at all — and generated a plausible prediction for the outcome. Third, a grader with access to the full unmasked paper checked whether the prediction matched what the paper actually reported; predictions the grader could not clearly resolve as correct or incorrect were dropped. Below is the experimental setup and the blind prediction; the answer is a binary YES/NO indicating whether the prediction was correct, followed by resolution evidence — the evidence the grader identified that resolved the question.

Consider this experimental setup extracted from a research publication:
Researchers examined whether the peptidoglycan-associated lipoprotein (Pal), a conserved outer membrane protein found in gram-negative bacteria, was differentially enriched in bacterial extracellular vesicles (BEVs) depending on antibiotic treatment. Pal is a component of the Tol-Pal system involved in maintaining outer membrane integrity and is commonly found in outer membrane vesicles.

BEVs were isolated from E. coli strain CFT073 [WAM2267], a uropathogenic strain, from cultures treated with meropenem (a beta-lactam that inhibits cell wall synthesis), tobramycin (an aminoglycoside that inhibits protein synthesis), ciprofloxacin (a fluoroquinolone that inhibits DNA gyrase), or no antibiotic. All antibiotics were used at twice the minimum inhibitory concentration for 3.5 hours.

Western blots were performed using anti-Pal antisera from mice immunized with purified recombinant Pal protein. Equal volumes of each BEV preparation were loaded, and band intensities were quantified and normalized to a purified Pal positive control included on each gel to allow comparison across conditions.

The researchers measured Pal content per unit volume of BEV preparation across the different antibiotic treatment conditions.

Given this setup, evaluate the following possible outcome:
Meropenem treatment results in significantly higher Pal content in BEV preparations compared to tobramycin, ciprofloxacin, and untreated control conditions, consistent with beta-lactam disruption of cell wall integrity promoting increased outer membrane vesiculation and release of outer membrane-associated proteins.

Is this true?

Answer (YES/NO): NO